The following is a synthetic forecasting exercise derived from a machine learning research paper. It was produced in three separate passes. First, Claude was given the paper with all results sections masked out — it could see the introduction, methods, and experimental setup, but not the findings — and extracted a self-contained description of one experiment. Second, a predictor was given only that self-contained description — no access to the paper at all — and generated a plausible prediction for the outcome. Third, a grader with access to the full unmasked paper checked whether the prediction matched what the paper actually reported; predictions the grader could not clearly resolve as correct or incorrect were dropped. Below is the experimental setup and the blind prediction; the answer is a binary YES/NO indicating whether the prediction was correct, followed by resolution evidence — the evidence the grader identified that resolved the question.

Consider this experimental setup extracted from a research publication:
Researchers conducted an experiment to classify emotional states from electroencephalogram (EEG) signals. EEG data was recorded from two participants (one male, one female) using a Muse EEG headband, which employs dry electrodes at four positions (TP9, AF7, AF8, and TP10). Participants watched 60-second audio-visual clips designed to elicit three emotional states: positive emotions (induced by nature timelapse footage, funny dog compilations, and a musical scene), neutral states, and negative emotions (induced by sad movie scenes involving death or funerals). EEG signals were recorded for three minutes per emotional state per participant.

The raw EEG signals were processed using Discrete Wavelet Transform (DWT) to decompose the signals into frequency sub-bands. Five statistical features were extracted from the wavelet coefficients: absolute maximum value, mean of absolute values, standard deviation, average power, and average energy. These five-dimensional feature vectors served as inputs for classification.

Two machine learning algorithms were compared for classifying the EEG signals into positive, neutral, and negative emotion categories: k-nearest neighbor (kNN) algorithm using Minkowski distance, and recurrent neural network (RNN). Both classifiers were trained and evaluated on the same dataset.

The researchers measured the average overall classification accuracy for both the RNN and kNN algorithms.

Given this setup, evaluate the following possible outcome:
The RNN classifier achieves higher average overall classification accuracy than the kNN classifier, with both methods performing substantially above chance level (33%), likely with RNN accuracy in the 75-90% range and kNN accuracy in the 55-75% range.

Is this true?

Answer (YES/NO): NO